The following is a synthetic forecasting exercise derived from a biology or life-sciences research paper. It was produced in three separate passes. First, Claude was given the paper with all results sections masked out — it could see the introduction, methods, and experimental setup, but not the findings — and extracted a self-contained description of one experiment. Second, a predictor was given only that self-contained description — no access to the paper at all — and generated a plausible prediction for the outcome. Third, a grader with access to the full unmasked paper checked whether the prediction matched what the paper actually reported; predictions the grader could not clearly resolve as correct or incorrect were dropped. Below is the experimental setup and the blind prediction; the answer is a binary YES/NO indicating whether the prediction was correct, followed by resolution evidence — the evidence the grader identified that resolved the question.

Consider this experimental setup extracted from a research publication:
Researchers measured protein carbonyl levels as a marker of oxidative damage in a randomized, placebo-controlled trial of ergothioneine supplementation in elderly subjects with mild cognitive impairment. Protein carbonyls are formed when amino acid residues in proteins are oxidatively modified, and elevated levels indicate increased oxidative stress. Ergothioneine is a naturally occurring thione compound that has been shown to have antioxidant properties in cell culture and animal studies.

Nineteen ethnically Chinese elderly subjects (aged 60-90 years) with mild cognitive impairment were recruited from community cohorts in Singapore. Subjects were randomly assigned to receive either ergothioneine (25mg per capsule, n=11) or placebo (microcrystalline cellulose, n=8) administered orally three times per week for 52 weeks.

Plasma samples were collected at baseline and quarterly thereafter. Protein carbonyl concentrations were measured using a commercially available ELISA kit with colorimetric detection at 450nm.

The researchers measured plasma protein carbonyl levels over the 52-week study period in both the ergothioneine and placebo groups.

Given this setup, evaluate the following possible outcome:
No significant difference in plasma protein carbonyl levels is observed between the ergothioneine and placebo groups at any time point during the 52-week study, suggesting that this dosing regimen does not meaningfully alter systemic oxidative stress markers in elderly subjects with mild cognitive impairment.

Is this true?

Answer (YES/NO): YES